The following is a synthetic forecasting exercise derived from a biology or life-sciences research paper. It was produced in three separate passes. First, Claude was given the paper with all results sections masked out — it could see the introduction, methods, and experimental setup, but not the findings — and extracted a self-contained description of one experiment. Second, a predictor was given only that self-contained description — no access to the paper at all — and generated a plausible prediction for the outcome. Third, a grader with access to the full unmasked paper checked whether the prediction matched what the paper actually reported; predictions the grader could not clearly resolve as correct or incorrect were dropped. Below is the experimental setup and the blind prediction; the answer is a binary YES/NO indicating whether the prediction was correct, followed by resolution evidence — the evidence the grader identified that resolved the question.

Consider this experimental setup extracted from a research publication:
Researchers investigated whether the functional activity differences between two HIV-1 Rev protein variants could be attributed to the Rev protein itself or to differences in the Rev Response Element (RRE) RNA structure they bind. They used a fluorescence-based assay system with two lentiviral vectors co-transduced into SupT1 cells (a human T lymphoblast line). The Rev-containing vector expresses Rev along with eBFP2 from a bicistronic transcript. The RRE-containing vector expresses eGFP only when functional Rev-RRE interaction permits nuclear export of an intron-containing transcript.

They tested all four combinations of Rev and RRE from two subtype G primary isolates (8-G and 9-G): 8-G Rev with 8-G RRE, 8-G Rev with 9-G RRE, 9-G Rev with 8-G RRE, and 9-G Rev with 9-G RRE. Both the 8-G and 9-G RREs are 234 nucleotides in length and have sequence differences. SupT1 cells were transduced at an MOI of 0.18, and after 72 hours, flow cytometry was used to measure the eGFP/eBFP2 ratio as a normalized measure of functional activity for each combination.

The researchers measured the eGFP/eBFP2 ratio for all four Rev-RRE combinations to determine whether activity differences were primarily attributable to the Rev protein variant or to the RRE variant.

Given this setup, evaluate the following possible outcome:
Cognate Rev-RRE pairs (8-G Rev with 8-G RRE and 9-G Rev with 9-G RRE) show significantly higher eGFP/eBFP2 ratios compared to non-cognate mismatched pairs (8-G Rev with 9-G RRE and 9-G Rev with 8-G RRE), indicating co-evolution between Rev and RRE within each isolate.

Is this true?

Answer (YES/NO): NO